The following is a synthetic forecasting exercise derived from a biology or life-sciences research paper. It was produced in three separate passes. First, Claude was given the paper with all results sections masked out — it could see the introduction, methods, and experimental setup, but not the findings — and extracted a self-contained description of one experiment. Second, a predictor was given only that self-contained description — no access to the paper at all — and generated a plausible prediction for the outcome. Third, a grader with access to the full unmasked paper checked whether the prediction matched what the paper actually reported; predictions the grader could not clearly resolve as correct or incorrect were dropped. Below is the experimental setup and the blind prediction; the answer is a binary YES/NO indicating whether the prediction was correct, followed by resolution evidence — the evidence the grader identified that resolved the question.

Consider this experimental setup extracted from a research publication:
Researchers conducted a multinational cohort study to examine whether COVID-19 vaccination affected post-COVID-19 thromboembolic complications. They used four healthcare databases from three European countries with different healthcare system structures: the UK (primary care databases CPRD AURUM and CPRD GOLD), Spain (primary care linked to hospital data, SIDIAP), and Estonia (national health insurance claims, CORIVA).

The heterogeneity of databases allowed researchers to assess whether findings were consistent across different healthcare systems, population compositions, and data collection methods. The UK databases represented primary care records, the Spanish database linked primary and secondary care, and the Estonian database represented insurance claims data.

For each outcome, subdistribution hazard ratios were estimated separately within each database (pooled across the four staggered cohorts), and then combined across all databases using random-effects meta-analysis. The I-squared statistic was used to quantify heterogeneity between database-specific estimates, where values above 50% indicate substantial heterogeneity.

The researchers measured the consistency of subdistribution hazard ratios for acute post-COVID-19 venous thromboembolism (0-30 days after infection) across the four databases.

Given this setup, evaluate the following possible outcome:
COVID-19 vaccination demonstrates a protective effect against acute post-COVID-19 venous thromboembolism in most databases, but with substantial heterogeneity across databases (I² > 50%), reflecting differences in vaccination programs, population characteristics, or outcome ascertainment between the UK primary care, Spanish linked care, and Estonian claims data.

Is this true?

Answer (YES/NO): NO